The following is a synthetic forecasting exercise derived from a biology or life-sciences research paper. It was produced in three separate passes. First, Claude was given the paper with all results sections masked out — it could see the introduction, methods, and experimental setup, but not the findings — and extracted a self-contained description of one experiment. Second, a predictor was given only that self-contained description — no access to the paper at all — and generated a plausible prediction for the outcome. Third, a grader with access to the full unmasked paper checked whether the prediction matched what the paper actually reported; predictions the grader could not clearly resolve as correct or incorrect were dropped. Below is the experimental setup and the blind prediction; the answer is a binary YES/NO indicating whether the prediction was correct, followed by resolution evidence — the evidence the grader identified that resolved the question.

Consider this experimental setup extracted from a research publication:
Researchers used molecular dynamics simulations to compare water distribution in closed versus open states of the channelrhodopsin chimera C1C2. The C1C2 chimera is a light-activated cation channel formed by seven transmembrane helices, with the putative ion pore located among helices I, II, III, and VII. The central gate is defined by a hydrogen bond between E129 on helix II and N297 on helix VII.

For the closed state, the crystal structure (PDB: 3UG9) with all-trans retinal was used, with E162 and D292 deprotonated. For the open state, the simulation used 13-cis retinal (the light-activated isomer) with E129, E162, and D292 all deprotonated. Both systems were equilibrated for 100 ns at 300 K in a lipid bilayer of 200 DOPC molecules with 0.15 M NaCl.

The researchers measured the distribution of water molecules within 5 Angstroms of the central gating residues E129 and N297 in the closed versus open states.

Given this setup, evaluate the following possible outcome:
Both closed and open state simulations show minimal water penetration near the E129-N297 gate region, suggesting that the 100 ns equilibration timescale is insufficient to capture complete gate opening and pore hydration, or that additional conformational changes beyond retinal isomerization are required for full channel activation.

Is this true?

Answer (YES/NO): NO